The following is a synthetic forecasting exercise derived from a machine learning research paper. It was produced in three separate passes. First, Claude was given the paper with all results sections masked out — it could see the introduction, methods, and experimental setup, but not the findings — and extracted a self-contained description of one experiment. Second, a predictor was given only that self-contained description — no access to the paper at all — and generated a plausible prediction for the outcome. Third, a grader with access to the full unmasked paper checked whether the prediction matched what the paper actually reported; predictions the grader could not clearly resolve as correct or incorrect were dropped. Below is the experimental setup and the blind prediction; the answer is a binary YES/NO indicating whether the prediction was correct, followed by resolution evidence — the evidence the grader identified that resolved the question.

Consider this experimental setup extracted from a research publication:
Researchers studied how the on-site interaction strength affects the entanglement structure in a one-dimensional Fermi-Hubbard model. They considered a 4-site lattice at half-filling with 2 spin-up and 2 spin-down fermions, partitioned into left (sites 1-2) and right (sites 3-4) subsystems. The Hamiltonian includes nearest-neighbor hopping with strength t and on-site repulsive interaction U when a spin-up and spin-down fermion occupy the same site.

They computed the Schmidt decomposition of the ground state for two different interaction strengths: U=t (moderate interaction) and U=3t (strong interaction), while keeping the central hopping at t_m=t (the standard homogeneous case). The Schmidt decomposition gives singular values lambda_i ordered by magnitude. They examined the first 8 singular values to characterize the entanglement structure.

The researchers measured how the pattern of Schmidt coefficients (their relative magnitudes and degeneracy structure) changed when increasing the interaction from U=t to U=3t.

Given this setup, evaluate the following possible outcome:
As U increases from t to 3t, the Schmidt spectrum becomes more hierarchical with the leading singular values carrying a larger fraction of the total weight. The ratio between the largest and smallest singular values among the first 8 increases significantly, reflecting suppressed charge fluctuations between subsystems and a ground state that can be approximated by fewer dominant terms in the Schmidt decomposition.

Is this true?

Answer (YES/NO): NO